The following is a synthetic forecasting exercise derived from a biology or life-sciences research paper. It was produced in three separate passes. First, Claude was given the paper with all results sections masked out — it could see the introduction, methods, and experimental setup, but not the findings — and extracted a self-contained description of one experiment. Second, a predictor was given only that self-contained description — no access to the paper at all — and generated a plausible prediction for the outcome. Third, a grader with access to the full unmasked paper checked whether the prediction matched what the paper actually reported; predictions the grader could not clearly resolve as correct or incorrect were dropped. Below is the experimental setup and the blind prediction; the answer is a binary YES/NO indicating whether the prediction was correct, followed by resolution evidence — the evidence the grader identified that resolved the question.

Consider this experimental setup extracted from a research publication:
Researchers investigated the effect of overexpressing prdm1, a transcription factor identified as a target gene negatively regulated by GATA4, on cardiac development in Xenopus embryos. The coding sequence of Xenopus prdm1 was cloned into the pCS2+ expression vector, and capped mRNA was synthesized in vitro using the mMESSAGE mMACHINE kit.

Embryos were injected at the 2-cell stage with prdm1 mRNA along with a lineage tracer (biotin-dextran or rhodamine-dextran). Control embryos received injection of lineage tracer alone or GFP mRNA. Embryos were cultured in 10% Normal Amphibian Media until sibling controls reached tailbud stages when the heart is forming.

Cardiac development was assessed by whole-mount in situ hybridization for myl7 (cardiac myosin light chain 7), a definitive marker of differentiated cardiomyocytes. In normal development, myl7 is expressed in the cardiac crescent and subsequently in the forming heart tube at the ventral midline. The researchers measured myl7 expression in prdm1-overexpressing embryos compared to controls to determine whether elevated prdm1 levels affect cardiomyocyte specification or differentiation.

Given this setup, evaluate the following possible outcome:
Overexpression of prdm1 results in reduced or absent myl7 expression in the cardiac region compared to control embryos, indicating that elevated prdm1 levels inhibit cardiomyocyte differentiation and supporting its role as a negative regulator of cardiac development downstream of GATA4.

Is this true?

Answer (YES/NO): NO